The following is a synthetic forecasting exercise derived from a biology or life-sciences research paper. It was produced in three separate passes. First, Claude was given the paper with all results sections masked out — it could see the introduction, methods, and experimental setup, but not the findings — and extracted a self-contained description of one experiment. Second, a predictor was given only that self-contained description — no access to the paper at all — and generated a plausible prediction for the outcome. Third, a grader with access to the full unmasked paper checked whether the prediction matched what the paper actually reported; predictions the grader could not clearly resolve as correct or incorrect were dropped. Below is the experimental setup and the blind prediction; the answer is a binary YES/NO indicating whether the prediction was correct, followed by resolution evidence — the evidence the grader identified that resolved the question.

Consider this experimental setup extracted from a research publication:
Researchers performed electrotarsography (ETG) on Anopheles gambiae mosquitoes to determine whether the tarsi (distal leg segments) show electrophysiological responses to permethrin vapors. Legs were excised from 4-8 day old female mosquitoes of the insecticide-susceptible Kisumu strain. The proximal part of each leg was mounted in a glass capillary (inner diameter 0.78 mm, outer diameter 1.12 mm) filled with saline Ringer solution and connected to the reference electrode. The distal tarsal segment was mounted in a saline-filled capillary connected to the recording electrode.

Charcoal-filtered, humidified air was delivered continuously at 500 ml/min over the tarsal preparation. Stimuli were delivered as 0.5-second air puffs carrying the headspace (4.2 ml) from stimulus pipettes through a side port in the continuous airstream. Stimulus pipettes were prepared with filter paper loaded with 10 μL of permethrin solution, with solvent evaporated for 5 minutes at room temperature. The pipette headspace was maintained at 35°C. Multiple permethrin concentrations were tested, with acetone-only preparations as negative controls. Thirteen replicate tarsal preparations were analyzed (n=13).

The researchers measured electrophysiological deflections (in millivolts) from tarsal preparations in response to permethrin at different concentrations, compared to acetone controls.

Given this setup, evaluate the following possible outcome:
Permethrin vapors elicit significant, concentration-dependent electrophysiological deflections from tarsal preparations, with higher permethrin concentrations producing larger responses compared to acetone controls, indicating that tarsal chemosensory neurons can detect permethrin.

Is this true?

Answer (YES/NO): YES